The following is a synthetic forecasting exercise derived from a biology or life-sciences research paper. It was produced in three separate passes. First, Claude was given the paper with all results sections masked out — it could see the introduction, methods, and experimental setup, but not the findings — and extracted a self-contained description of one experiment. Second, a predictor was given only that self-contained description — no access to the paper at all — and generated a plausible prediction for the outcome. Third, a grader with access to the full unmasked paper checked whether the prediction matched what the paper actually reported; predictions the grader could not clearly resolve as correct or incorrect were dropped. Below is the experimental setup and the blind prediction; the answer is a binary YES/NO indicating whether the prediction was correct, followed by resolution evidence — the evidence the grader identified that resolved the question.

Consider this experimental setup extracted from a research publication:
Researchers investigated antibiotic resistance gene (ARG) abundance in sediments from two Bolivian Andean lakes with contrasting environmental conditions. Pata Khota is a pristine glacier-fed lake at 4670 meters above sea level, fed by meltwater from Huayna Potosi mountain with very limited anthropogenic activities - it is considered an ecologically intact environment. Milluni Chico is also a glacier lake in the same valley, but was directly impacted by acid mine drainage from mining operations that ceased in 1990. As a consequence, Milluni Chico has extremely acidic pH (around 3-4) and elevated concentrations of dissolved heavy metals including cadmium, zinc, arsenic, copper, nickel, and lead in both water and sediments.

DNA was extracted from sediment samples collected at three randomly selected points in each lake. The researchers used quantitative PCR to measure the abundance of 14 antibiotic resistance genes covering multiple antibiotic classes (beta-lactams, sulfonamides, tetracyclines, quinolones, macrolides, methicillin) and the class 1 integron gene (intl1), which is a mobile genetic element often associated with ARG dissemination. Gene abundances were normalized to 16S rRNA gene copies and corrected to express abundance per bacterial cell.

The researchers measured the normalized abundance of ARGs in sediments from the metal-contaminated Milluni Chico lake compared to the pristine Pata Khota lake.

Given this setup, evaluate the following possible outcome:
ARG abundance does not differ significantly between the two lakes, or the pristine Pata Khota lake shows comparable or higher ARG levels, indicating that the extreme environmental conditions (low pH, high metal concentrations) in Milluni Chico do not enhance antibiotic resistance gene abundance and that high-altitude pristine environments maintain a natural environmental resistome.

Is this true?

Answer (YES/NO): YES